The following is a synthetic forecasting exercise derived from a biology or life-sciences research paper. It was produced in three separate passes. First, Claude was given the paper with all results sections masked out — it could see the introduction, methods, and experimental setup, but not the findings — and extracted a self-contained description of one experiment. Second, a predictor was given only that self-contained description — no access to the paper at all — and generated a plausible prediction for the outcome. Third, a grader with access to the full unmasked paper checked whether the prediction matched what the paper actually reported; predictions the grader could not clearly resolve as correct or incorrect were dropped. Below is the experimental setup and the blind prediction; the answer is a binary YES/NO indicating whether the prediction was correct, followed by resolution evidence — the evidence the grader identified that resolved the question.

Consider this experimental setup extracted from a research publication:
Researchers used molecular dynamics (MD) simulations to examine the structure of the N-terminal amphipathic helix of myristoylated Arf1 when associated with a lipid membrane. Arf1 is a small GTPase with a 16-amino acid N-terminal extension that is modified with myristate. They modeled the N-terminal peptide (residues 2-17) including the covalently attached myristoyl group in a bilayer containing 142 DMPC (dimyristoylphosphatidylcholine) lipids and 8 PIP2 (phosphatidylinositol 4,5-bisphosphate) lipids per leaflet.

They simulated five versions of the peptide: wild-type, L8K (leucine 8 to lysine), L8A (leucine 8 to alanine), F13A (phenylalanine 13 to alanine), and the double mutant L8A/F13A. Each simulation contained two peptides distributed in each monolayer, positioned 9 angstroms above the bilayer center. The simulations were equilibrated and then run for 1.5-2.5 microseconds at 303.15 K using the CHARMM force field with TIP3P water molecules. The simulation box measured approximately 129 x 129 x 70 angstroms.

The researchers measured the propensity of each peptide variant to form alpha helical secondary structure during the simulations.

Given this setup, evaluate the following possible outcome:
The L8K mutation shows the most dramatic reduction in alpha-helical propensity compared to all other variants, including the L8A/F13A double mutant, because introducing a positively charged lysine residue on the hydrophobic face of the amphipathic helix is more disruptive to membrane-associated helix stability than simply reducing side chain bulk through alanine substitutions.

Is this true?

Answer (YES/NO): YES